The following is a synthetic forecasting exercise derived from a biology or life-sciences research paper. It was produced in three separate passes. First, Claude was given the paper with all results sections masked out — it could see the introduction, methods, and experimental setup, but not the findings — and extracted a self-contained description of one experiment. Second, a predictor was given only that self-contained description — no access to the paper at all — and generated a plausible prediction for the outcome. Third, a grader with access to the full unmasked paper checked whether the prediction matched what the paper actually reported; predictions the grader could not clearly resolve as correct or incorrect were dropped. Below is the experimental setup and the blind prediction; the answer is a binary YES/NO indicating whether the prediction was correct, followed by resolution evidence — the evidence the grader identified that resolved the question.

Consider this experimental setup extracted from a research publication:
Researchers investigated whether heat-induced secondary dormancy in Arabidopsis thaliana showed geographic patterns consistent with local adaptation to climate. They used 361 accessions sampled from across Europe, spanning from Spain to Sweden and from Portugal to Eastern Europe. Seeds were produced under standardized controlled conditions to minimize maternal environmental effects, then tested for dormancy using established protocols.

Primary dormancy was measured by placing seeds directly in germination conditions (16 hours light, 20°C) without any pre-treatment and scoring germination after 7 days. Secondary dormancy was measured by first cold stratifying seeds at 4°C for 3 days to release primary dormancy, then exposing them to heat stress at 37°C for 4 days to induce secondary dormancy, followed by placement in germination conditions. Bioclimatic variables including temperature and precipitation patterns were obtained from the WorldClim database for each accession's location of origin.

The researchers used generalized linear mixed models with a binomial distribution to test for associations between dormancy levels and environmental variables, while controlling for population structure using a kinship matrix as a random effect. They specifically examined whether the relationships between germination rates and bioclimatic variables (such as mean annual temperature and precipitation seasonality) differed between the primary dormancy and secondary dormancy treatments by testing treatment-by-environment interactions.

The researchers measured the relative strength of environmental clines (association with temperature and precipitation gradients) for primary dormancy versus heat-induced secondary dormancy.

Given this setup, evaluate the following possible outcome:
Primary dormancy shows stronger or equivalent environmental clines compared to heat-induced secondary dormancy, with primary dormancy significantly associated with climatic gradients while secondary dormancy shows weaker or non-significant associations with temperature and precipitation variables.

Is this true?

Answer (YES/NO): NO